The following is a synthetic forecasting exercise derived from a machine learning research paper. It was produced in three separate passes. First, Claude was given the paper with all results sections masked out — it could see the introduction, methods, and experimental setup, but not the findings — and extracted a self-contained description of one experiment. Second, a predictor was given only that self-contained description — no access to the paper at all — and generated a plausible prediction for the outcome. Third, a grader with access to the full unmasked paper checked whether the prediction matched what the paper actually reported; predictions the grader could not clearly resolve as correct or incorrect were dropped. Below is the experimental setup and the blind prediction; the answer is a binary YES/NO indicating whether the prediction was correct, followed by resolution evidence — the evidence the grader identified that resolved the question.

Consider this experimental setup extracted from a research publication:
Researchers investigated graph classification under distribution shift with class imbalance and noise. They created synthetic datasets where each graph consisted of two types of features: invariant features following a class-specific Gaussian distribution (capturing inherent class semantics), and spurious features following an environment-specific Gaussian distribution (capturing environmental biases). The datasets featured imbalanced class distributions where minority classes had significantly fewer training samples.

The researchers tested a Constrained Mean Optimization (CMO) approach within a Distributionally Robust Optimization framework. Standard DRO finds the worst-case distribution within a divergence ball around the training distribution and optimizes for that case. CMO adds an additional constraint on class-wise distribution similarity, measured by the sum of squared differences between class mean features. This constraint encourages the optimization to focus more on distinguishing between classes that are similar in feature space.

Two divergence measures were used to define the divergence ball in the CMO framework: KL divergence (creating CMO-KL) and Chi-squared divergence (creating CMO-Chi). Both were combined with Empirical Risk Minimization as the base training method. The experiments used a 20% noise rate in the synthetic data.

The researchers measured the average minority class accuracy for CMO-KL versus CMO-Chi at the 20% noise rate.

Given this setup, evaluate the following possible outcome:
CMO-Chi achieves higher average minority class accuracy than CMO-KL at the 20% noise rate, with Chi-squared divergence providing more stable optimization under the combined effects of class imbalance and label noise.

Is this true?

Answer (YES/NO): NO